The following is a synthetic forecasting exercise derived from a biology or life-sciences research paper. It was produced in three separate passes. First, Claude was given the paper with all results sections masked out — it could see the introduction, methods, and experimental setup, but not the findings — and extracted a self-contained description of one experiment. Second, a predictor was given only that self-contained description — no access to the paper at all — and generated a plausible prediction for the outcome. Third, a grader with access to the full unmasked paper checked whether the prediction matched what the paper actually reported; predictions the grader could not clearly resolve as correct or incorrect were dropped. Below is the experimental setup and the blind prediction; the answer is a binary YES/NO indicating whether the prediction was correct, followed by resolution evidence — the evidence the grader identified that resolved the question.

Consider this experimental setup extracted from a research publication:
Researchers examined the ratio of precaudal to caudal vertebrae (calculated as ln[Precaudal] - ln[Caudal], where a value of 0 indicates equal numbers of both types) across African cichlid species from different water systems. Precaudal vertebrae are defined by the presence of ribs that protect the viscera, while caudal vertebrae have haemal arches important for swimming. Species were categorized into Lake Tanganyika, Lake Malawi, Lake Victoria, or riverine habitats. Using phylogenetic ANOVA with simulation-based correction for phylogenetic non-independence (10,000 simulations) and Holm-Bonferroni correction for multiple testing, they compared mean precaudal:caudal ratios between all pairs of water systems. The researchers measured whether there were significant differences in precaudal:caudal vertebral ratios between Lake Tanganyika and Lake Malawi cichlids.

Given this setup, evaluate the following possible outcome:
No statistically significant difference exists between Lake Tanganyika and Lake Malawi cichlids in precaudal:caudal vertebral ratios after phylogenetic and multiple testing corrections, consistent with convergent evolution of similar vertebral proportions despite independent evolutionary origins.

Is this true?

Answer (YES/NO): YES